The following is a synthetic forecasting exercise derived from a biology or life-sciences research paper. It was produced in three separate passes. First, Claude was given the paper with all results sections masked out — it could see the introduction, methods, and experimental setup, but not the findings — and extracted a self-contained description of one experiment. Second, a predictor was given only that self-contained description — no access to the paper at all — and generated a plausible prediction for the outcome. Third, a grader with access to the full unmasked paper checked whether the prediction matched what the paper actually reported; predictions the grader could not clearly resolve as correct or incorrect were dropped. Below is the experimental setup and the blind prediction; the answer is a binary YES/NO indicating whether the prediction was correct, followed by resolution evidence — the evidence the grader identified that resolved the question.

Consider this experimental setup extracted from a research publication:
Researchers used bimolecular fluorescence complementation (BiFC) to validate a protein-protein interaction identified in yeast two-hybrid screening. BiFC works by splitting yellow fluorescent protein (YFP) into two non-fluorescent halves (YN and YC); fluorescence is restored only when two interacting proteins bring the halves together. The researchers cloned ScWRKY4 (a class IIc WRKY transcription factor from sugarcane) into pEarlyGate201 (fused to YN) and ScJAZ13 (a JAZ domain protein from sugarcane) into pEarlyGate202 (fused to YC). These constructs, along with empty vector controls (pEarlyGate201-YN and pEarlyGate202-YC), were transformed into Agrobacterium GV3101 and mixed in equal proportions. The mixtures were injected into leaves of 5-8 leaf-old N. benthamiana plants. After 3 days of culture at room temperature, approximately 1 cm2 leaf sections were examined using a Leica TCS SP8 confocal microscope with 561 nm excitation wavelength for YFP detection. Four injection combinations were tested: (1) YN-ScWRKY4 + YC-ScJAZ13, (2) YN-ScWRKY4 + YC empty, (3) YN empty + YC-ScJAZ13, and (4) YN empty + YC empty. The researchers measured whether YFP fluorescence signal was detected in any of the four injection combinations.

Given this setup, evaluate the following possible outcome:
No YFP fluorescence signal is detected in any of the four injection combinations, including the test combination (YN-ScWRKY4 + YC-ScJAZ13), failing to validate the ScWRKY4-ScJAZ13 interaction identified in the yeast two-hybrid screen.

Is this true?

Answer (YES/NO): NO